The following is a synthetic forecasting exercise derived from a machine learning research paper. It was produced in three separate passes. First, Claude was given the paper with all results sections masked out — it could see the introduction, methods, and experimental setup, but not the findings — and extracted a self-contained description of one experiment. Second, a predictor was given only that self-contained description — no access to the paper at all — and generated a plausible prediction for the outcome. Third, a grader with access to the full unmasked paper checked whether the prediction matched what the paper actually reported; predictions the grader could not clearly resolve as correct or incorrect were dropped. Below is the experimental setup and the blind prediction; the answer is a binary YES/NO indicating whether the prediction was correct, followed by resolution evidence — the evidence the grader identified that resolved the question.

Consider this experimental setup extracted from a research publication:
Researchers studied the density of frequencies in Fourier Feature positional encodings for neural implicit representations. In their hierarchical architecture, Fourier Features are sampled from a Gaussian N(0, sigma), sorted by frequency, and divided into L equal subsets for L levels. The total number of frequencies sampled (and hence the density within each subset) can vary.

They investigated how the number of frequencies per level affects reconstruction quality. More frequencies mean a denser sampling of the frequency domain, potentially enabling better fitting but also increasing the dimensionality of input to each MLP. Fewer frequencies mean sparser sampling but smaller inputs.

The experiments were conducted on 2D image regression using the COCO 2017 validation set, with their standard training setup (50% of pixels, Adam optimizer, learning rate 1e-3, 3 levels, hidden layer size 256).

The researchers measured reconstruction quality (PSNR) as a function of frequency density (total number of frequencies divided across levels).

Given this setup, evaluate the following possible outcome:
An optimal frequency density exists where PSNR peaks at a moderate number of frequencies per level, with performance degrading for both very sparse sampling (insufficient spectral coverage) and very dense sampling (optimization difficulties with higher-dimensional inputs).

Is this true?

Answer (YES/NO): NO